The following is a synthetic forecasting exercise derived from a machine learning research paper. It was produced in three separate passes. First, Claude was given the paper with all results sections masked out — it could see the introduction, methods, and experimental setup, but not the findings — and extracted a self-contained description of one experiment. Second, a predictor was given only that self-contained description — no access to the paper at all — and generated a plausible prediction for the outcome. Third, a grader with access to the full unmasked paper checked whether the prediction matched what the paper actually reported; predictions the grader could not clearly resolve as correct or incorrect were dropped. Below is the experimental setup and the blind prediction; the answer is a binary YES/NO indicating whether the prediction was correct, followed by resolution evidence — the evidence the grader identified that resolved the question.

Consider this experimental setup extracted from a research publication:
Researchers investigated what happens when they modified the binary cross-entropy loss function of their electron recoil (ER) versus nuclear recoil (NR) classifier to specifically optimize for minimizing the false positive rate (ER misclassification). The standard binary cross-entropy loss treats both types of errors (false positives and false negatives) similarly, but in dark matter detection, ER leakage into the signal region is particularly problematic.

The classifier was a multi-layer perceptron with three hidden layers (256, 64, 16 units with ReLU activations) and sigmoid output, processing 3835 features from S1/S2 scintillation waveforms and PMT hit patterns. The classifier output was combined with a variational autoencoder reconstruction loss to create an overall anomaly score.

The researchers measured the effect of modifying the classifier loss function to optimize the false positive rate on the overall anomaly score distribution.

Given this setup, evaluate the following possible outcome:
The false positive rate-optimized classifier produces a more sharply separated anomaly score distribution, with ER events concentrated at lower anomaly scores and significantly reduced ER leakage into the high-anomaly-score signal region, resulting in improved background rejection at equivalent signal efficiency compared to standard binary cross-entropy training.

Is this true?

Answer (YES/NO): NO